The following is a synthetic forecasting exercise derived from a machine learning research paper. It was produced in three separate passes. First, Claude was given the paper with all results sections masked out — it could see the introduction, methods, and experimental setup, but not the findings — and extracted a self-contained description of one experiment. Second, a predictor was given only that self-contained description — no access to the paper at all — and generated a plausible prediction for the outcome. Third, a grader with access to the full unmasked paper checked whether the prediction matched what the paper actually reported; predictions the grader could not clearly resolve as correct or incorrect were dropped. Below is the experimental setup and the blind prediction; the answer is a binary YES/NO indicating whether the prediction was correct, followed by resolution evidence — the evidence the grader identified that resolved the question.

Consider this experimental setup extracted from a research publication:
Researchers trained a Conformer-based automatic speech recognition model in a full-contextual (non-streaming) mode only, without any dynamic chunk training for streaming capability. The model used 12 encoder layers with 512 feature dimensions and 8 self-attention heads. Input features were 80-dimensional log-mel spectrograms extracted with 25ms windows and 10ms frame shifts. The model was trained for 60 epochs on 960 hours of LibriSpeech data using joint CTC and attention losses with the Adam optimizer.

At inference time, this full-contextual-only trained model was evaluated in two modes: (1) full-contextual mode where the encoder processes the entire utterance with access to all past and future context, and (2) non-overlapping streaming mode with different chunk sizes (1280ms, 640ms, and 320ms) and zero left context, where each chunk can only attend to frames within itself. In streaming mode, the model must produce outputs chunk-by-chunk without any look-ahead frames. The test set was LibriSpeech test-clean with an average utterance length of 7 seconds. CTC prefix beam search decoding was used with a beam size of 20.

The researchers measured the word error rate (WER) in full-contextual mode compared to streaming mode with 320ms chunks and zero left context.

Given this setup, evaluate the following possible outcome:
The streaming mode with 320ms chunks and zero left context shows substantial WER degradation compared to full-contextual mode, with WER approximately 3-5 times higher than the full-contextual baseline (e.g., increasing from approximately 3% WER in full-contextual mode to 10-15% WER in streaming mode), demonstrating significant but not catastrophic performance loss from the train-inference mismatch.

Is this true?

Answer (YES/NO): NO